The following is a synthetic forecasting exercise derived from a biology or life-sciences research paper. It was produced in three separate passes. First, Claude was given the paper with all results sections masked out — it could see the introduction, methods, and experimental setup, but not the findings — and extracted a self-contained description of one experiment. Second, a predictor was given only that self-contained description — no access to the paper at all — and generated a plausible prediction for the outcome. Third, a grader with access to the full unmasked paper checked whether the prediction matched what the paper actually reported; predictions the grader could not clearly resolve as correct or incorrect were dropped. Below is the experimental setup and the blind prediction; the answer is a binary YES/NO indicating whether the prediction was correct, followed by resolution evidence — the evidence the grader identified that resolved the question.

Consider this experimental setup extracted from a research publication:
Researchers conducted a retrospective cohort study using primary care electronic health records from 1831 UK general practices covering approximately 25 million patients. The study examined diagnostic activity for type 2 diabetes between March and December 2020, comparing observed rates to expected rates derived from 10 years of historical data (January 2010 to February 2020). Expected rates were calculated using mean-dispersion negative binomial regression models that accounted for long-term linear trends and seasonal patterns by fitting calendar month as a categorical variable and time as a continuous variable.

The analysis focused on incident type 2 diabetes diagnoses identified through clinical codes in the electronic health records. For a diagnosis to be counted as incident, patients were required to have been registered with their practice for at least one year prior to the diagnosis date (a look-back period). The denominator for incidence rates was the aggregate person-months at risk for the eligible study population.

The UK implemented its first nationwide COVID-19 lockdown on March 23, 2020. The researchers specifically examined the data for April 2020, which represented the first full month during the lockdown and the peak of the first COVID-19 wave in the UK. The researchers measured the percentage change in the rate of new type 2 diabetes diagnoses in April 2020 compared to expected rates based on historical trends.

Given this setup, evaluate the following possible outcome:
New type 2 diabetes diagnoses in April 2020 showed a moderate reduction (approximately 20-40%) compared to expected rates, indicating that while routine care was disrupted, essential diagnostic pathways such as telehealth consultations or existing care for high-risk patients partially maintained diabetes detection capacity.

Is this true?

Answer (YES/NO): NO